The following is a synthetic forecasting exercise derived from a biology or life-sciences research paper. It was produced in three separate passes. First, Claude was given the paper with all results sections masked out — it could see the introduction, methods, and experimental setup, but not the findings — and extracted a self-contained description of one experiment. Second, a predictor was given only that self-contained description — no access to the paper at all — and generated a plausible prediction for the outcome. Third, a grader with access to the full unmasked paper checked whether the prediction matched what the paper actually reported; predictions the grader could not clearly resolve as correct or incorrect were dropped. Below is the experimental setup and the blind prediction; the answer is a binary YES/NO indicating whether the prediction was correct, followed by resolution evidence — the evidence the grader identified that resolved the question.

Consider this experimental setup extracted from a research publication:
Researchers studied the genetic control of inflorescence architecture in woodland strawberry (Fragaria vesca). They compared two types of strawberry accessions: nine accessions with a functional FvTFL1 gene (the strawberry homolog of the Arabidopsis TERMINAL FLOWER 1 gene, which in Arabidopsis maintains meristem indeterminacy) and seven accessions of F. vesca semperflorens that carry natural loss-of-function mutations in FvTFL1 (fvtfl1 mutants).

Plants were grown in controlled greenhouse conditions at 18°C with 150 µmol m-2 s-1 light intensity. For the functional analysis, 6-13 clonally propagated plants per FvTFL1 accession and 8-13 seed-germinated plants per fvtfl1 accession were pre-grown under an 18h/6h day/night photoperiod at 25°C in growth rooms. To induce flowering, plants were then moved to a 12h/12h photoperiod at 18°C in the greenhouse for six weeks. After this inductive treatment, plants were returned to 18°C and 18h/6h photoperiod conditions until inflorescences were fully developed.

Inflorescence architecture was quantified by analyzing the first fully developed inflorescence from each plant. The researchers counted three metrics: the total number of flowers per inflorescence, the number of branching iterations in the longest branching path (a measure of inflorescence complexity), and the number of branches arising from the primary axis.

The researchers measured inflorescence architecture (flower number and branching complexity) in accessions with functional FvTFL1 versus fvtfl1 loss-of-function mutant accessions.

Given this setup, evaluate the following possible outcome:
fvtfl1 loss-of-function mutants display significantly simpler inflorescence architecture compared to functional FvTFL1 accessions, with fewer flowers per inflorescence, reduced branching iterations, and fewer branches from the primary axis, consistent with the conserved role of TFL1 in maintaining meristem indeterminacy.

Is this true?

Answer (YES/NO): YES